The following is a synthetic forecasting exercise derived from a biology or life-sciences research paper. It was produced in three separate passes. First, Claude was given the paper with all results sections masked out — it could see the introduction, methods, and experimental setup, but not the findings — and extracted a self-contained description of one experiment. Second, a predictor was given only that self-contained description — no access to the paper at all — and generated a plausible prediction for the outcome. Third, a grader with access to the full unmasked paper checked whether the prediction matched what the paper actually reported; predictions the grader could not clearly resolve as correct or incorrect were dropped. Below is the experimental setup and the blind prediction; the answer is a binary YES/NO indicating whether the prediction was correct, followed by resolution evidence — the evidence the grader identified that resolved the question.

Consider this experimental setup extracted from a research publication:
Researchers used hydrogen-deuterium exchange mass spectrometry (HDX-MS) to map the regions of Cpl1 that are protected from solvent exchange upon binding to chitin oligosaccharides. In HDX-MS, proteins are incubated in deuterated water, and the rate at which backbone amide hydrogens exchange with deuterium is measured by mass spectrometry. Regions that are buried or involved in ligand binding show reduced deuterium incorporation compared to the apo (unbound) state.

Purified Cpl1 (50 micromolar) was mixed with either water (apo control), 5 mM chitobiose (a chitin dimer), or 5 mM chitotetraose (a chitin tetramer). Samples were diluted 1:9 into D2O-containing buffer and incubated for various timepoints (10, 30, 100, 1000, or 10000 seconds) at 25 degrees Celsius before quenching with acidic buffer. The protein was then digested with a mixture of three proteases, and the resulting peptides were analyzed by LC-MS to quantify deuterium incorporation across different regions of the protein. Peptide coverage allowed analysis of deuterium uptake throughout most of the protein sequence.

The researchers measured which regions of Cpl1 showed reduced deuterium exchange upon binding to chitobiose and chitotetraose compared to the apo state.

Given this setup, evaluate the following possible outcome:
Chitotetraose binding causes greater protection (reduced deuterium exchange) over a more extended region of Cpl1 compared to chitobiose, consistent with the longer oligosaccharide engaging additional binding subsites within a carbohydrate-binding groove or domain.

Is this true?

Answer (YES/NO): NO